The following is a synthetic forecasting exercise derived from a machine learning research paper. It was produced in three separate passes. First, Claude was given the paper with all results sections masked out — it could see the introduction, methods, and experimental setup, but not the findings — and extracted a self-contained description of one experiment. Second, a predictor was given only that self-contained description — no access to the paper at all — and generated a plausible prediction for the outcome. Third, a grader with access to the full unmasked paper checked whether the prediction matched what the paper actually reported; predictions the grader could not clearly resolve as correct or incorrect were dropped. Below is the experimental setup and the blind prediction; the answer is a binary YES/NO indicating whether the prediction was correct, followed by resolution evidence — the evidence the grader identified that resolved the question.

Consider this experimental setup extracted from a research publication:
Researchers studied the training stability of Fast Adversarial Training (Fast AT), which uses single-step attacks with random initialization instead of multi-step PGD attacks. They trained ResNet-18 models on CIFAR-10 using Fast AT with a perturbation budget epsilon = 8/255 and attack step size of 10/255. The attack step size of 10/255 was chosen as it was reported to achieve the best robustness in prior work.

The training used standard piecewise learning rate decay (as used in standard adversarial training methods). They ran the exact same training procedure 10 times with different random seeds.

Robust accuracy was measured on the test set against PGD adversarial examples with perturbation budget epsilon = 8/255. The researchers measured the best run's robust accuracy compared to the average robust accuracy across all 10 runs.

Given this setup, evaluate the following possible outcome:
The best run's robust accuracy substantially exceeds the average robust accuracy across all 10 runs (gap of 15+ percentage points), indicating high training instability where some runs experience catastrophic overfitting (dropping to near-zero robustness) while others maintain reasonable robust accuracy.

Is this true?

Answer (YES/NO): NO